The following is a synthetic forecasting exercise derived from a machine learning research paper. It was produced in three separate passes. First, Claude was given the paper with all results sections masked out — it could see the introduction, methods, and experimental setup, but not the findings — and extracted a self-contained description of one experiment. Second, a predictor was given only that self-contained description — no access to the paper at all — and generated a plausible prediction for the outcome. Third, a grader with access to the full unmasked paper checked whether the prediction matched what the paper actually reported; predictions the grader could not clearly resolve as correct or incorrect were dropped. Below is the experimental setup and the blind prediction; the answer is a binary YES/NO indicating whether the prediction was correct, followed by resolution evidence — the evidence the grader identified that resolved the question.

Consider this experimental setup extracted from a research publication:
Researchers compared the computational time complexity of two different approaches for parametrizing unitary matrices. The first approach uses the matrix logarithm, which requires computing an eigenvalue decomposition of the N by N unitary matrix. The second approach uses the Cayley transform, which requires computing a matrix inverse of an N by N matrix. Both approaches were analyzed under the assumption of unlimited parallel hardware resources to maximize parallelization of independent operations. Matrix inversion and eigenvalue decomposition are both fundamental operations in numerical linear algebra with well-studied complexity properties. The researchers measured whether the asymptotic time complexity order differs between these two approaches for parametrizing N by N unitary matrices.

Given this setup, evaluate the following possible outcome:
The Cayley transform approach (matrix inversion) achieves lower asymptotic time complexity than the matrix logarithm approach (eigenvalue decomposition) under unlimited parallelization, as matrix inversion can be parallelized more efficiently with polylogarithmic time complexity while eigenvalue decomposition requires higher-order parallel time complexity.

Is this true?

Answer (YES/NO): NO